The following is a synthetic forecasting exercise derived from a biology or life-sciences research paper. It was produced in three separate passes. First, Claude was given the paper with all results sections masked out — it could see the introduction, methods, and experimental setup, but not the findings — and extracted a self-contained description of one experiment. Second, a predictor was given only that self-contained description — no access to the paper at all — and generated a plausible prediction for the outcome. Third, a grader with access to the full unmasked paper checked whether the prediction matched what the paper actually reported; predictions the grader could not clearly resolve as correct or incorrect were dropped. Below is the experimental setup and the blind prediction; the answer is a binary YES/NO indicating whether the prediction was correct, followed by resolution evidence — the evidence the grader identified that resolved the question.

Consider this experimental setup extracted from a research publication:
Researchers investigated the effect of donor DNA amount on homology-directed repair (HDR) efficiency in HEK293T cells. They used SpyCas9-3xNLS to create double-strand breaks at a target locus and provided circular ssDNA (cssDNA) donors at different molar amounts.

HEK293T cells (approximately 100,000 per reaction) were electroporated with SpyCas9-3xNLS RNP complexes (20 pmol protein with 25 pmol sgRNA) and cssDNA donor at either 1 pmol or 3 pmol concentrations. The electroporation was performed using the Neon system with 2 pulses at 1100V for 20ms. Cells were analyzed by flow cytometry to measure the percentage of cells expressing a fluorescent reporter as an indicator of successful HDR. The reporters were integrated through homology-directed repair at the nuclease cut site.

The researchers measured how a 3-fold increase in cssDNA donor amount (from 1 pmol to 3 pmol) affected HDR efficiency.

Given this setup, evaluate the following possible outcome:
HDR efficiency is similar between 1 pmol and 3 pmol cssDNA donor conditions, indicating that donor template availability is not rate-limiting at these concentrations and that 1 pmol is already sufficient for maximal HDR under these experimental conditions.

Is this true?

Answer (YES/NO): NO